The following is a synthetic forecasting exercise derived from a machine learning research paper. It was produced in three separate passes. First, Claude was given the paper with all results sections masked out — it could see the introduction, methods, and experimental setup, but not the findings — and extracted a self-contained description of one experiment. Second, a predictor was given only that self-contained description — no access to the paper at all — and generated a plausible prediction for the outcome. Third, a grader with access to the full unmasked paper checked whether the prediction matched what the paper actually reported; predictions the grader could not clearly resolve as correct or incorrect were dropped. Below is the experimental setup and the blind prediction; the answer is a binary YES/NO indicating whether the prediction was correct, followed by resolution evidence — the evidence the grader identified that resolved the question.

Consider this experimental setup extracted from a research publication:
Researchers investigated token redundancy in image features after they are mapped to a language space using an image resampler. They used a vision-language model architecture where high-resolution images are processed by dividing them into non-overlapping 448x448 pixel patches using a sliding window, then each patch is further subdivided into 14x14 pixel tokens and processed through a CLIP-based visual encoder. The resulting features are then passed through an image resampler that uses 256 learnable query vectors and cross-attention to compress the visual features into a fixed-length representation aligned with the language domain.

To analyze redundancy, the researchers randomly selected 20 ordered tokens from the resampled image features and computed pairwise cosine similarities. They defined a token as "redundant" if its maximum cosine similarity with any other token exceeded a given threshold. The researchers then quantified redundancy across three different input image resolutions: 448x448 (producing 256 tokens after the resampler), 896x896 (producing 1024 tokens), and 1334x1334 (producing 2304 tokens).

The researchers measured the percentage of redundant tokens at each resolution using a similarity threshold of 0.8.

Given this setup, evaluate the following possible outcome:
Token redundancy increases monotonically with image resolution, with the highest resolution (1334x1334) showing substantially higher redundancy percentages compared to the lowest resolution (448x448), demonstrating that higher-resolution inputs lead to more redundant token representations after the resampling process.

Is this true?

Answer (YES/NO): YES